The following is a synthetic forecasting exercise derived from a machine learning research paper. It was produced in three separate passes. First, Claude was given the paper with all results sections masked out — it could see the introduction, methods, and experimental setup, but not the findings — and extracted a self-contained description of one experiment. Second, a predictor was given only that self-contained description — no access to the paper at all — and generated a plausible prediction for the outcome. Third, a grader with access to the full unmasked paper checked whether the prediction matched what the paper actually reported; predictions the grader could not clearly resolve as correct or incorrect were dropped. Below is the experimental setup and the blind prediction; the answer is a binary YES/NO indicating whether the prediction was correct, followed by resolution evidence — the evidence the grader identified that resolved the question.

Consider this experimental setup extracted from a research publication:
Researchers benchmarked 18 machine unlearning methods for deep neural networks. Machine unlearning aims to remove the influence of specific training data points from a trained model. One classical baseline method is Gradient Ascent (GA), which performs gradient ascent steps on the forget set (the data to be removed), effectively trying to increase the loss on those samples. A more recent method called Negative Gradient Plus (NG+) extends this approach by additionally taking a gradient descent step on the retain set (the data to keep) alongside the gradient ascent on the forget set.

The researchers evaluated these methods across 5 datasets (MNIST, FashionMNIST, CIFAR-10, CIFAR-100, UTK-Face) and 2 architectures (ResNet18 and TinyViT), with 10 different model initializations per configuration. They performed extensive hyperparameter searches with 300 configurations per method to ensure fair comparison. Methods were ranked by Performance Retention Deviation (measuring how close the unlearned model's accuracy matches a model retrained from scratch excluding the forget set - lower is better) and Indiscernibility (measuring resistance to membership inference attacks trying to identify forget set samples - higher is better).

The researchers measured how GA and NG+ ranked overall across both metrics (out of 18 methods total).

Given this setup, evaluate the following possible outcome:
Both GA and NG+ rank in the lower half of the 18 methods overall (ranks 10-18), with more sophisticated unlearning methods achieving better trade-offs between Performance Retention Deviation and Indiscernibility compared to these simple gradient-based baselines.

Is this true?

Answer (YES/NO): NO